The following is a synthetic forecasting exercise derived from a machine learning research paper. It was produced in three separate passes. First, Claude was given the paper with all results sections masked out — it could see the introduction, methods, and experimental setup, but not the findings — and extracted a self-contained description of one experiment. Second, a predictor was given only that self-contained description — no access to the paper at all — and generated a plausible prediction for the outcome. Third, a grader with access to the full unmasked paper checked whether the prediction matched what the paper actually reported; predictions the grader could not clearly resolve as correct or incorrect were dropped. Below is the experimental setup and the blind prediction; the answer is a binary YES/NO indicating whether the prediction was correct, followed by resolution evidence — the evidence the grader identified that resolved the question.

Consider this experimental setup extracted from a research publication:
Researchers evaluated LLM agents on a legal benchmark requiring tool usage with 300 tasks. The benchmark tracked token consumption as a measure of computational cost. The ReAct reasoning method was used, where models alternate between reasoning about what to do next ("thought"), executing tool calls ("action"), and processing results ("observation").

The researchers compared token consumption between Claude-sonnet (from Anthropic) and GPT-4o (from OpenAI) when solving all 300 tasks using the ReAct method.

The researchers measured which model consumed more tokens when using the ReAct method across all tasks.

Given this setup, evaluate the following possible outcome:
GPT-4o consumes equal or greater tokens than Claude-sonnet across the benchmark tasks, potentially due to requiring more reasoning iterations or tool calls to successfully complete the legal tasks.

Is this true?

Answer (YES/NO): NO